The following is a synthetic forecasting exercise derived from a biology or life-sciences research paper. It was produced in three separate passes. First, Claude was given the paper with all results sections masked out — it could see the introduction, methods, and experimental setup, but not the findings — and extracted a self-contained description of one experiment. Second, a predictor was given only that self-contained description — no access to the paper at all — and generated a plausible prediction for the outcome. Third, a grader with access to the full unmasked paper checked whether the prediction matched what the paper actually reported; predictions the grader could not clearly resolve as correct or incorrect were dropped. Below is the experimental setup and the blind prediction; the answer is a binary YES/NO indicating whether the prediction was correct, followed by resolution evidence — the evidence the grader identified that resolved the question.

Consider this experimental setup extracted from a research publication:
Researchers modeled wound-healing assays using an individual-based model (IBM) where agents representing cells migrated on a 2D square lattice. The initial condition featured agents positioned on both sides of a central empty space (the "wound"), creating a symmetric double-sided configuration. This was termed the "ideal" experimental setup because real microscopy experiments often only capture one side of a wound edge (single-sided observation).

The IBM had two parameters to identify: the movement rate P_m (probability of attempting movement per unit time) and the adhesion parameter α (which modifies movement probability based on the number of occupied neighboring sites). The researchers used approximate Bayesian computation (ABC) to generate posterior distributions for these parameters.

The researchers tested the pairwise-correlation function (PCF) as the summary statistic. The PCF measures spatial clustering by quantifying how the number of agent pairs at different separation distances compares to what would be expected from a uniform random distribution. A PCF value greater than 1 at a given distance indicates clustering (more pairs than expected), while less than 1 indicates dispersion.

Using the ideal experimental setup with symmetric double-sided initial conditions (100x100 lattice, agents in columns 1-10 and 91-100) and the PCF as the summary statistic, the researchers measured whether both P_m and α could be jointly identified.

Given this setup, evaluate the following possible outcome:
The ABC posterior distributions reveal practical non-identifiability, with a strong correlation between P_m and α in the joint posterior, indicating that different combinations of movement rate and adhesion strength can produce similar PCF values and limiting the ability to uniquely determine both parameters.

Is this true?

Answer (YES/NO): NO